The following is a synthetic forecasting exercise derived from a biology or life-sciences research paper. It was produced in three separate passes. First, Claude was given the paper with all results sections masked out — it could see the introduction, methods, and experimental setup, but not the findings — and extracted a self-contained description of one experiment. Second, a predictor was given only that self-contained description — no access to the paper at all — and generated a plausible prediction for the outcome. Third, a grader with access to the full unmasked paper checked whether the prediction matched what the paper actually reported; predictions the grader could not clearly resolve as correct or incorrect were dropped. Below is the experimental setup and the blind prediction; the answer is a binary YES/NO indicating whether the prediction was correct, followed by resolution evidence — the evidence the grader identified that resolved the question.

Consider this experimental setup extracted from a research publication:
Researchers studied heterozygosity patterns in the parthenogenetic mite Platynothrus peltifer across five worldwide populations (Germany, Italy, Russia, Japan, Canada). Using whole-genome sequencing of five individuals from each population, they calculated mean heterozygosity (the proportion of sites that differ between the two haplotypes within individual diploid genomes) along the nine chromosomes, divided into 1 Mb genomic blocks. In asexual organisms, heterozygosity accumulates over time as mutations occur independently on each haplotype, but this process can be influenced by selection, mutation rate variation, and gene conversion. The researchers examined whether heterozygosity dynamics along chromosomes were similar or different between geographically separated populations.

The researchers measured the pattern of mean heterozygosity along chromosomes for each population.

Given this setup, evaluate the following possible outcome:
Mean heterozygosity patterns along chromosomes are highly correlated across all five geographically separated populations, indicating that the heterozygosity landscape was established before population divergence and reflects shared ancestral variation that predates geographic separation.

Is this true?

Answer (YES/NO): YES